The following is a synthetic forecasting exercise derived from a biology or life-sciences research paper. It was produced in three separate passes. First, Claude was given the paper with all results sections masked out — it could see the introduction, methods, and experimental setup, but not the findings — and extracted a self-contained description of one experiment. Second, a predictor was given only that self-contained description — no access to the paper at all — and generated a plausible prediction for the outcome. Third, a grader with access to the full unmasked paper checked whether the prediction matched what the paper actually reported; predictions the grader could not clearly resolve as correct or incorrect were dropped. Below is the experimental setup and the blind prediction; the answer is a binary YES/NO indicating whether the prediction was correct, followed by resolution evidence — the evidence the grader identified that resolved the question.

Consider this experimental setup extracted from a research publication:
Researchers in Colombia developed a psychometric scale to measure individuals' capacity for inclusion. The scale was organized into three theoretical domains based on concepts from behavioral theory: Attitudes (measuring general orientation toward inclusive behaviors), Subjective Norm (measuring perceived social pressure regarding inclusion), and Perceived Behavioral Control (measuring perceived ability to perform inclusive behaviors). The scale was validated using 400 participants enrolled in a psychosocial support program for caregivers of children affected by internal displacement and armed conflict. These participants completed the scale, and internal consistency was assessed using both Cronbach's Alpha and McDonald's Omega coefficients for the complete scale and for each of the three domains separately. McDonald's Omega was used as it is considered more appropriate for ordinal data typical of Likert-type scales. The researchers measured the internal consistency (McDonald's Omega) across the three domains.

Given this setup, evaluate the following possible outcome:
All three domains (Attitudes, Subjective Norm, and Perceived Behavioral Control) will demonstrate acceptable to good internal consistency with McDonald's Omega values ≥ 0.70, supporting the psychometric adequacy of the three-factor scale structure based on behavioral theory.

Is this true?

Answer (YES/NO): NO